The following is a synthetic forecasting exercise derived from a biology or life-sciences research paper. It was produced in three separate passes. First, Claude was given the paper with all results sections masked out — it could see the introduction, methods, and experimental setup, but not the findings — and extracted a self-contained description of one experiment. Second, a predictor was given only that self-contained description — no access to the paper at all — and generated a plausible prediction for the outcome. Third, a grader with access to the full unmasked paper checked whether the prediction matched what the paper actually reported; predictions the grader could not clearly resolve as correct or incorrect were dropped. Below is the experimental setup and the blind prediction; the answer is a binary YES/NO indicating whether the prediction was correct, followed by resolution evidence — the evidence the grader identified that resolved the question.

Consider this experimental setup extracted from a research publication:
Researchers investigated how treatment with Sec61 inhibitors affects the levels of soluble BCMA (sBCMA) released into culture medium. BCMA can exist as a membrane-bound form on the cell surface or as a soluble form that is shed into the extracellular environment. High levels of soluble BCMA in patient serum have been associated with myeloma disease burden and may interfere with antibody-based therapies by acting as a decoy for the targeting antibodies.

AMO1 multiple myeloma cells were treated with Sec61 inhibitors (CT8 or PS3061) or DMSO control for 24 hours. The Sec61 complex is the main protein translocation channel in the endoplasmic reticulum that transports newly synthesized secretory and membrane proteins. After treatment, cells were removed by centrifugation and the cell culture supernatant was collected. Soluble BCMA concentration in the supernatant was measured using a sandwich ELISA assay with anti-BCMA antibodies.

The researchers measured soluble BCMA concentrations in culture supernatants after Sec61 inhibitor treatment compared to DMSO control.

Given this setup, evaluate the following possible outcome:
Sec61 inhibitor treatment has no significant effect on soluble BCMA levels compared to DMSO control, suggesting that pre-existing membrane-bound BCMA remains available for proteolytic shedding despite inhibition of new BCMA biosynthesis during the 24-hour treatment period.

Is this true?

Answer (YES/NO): YES